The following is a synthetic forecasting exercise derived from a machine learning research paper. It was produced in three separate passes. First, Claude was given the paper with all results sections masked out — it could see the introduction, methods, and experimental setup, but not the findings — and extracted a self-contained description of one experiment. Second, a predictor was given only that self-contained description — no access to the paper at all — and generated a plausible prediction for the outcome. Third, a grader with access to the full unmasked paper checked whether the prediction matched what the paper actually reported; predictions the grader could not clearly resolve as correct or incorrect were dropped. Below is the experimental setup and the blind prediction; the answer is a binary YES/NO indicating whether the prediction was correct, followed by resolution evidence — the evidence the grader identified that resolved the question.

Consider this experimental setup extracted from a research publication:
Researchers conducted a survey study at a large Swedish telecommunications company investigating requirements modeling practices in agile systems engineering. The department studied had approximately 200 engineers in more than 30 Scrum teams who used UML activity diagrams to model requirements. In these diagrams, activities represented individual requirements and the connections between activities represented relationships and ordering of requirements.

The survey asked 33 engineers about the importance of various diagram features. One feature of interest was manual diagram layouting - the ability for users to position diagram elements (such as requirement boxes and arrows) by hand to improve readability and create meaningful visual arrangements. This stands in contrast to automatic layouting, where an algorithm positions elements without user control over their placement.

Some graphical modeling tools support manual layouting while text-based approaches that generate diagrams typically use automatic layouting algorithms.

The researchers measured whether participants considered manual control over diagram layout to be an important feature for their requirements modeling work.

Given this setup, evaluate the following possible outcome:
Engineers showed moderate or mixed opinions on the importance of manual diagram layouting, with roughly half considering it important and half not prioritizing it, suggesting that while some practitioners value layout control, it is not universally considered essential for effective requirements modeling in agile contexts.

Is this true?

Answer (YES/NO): NO